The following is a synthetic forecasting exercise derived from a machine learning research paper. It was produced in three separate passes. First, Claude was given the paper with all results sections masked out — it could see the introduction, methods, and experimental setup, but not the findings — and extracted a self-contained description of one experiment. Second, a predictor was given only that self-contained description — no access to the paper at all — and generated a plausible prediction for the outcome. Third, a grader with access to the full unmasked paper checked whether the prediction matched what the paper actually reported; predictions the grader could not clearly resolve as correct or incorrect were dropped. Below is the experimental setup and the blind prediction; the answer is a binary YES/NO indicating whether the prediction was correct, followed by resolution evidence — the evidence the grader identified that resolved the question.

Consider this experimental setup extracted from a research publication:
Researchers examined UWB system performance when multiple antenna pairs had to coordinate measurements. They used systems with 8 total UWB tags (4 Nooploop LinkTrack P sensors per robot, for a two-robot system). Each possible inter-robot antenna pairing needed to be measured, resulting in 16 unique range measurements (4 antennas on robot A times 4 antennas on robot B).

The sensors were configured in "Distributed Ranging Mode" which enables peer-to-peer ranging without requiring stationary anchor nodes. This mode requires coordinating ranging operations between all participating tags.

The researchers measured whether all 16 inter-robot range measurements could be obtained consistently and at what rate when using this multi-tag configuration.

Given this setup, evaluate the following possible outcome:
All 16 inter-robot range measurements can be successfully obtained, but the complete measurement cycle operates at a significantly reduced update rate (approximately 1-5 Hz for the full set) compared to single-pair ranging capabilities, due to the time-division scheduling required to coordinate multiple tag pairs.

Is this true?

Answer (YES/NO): NO